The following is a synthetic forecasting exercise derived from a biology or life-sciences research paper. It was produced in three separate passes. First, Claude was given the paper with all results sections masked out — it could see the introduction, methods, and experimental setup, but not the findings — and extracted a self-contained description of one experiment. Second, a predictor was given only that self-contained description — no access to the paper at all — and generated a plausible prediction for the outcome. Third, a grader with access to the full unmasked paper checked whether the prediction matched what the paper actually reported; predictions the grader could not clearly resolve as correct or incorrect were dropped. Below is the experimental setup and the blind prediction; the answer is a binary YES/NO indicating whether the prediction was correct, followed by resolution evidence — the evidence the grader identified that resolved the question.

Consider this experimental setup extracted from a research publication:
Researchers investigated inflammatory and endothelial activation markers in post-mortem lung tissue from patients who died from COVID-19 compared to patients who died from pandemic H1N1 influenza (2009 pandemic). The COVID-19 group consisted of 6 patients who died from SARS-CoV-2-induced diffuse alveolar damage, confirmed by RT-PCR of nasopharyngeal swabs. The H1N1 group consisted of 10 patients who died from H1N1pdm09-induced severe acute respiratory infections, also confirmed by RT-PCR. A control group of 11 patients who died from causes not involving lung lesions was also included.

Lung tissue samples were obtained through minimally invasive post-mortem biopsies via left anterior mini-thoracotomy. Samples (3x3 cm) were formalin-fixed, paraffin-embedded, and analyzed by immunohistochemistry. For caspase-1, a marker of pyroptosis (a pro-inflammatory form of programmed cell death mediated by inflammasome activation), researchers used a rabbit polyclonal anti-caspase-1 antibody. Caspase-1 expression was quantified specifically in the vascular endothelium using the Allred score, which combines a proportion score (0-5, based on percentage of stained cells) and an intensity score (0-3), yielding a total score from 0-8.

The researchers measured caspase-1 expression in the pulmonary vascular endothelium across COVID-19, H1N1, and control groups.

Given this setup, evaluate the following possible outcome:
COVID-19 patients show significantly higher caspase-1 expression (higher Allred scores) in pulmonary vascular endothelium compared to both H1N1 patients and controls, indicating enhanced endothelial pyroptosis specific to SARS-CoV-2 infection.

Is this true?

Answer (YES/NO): YES